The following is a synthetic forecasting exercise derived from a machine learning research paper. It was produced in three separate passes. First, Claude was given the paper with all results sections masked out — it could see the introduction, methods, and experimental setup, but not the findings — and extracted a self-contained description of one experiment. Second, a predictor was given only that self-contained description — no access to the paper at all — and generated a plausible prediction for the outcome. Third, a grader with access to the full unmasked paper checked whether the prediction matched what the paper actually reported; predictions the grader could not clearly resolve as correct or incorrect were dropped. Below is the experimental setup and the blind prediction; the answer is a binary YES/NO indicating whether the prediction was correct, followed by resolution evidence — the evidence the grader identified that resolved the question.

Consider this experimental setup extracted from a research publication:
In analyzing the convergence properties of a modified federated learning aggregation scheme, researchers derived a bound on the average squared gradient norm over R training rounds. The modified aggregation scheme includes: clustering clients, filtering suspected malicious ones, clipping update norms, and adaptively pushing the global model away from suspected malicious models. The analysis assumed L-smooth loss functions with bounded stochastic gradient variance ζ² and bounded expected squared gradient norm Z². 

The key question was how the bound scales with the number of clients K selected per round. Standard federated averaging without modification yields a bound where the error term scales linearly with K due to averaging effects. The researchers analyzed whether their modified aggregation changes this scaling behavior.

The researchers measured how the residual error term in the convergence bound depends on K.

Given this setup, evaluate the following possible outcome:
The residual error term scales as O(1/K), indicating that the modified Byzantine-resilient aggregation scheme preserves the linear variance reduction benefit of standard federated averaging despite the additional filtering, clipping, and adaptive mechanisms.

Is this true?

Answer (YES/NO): NO